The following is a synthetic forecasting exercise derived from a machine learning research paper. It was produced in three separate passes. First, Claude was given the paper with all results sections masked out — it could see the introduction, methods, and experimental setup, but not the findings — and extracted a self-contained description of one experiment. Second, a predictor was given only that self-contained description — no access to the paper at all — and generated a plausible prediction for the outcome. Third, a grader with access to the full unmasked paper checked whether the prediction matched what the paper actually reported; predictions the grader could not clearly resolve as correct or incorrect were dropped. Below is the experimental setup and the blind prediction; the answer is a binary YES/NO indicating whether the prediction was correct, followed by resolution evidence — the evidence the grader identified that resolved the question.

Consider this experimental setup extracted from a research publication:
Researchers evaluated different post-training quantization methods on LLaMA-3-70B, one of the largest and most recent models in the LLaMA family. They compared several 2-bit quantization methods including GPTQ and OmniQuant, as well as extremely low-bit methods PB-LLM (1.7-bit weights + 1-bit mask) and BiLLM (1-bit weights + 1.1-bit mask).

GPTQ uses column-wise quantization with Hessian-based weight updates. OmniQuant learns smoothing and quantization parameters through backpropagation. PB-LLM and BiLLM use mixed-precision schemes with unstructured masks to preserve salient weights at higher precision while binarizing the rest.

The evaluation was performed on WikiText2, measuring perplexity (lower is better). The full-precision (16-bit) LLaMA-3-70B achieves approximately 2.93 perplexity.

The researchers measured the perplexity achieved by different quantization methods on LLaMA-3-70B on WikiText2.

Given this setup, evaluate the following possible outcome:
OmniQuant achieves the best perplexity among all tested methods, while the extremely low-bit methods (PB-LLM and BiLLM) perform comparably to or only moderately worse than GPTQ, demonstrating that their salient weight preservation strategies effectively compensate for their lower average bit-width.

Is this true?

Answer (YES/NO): NO